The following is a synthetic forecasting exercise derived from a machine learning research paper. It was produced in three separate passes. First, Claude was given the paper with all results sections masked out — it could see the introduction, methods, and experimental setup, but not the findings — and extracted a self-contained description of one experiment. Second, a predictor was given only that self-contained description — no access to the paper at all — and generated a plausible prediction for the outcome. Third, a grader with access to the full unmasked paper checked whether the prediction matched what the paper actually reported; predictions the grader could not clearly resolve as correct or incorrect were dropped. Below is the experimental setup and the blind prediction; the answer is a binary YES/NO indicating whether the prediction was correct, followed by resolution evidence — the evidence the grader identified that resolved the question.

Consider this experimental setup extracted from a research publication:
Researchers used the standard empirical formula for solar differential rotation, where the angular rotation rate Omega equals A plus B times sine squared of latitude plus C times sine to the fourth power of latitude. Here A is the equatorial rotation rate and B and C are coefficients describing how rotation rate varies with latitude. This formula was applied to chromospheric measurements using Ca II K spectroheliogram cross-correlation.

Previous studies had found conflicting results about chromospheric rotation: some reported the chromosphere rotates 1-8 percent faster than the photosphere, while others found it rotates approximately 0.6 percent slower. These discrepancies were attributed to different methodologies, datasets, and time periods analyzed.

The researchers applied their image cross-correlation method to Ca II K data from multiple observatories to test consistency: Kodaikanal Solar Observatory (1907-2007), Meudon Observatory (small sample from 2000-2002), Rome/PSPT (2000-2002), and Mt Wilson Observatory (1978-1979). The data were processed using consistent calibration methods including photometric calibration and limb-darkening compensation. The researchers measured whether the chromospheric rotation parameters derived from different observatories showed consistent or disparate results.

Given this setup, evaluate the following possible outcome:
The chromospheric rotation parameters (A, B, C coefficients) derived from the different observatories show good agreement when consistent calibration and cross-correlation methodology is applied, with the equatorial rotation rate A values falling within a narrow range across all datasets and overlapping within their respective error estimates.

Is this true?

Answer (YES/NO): NO